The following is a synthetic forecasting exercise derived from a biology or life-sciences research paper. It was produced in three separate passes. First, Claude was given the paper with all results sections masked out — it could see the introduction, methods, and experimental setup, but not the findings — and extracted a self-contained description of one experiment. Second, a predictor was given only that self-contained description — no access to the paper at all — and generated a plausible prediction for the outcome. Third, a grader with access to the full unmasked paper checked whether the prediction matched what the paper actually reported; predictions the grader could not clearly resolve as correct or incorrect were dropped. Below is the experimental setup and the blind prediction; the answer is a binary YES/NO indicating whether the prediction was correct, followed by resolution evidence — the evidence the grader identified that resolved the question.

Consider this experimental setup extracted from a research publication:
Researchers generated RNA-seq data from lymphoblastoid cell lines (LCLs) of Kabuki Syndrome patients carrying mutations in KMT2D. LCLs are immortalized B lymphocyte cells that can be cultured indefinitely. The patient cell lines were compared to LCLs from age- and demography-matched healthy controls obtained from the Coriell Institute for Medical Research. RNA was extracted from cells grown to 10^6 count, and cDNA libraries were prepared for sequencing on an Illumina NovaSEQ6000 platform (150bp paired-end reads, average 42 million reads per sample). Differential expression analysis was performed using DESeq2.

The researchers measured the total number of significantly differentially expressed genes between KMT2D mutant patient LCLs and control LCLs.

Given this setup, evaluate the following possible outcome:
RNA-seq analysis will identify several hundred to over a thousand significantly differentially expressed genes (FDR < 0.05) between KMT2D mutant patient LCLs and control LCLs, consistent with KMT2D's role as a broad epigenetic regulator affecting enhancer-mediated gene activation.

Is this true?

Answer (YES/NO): NO